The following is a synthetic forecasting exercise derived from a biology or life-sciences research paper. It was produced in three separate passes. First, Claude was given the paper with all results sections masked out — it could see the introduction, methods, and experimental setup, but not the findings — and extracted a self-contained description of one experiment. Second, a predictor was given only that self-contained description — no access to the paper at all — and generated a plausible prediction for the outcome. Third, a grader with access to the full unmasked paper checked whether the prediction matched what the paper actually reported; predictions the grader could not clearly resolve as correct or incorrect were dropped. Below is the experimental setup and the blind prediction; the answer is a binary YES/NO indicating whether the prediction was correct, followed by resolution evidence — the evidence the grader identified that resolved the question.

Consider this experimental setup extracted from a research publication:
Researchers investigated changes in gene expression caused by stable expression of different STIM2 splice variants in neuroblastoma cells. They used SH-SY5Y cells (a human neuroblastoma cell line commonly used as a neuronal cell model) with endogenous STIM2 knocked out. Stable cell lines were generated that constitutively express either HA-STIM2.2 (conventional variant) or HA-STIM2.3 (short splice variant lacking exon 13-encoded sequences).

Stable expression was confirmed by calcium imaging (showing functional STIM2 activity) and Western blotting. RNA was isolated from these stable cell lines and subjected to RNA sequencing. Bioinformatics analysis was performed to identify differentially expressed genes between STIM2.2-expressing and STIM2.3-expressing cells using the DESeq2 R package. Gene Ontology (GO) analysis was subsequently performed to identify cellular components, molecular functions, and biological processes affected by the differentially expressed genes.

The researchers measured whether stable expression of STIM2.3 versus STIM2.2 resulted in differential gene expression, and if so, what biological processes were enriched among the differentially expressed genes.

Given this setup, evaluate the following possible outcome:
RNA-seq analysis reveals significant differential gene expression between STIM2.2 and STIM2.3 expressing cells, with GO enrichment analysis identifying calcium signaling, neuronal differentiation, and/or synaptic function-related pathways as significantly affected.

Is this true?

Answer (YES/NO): YES